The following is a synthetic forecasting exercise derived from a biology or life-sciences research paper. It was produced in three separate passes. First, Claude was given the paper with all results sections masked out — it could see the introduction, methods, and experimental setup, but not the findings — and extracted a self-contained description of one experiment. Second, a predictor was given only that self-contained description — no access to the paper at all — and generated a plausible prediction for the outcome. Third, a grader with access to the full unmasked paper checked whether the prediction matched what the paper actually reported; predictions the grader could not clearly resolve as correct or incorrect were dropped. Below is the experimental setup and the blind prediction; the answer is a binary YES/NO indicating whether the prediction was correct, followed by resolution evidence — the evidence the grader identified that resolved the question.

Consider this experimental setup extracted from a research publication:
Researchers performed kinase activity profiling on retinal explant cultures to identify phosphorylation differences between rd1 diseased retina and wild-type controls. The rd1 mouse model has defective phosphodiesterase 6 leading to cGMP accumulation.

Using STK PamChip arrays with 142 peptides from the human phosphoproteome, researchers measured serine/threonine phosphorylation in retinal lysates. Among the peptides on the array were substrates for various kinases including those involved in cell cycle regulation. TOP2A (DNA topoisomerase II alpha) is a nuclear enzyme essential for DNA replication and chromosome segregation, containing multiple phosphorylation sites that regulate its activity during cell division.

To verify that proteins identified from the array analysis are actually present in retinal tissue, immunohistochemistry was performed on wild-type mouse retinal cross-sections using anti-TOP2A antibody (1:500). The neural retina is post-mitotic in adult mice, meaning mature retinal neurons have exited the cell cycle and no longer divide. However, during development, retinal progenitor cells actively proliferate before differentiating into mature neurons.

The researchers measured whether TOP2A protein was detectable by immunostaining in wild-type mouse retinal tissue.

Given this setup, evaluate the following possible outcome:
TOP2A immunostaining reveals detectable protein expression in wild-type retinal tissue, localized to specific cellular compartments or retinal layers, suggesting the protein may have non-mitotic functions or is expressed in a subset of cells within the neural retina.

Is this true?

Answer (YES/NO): YES